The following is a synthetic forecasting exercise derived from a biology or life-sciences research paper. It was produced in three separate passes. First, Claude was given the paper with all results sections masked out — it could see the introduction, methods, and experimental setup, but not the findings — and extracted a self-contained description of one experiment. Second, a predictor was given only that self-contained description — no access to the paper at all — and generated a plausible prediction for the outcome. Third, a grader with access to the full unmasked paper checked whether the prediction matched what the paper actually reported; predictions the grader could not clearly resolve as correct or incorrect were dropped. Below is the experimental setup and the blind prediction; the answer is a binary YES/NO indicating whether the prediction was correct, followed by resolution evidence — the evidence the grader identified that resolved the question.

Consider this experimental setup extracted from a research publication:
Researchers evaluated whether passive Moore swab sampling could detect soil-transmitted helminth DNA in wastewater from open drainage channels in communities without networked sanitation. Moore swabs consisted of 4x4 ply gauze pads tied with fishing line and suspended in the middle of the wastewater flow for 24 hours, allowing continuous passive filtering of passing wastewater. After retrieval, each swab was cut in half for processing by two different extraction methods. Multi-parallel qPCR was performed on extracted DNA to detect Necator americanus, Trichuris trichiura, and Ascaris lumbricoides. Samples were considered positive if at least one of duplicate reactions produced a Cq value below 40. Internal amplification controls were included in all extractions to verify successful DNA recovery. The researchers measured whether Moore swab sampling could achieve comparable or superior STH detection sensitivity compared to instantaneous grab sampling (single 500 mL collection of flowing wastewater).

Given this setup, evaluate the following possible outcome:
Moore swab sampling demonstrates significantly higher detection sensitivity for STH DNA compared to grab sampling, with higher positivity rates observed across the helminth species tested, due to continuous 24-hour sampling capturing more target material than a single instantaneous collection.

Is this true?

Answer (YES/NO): NO